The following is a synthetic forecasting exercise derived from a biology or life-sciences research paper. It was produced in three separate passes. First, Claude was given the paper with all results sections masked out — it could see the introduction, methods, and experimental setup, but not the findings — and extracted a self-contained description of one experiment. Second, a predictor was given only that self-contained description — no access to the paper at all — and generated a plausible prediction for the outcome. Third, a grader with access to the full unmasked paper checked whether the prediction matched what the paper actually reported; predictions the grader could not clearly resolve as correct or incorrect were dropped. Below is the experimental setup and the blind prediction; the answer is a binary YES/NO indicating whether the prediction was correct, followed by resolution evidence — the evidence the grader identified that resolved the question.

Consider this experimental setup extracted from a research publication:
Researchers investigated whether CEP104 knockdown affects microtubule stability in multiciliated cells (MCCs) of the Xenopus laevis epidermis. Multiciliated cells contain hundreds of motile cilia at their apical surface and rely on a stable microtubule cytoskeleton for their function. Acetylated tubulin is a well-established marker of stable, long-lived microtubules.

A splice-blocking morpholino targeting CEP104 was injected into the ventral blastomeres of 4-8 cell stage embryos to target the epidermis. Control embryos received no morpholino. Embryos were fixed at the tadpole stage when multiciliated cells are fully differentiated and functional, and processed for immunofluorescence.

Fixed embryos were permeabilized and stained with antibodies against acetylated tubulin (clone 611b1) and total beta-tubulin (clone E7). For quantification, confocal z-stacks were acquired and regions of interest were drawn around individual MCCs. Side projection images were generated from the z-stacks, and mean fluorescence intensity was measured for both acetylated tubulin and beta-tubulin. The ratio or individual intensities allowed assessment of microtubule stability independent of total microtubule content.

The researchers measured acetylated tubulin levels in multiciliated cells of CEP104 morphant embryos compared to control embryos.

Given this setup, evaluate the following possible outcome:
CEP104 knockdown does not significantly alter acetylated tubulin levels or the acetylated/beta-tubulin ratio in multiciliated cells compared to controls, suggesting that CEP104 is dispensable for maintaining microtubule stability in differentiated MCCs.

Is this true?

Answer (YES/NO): NO